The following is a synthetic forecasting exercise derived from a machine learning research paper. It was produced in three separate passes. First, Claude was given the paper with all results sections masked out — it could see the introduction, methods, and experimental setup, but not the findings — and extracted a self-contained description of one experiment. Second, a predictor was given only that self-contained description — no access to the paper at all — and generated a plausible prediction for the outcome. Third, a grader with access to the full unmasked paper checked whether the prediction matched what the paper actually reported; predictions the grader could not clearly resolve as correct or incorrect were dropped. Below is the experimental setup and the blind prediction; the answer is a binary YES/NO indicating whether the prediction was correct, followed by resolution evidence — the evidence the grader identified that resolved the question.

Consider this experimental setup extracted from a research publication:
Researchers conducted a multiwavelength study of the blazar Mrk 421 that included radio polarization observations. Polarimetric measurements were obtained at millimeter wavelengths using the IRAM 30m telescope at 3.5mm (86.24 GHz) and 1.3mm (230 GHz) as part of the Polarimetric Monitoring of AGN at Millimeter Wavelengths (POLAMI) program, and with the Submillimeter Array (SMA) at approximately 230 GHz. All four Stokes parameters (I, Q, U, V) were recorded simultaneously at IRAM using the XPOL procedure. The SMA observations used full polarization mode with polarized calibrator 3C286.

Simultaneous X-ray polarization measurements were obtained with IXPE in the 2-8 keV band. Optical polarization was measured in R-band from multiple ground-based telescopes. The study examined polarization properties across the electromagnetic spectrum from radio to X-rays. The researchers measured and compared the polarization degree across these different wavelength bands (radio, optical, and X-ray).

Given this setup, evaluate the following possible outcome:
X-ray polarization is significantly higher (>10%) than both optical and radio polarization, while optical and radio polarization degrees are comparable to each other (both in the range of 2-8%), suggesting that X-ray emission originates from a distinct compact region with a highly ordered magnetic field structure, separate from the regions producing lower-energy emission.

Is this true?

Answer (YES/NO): YES